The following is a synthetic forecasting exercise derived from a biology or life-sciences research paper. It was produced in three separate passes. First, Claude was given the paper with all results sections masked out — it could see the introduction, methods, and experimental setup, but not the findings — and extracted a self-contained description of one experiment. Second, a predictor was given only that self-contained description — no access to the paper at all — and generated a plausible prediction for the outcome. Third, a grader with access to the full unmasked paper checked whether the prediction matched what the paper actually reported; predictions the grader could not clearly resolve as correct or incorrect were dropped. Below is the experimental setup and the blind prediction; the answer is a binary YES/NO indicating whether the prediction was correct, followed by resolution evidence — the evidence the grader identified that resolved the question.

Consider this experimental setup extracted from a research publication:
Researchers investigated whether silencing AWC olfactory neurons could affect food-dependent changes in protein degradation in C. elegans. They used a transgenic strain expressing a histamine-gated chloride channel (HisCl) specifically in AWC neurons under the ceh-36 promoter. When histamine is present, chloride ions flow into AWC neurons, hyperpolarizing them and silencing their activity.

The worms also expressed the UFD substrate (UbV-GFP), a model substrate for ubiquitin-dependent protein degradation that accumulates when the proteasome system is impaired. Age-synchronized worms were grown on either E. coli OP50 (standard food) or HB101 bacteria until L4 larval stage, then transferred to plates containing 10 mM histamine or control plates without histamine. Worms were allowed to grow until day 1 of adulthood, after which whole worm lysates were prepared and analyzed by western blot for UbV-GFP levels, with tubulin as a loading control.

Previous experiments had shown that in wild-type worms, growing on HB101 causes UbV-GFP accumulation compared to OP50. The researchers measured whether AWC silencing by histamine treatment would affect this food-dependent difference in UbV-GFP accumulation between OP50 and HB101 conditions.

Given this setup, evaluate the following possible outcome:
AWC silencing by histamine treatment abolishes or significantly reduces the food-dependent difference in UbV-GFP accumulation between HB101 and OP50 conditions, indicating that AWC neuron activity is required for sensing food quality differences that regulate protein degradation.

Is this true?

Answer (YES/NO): YES